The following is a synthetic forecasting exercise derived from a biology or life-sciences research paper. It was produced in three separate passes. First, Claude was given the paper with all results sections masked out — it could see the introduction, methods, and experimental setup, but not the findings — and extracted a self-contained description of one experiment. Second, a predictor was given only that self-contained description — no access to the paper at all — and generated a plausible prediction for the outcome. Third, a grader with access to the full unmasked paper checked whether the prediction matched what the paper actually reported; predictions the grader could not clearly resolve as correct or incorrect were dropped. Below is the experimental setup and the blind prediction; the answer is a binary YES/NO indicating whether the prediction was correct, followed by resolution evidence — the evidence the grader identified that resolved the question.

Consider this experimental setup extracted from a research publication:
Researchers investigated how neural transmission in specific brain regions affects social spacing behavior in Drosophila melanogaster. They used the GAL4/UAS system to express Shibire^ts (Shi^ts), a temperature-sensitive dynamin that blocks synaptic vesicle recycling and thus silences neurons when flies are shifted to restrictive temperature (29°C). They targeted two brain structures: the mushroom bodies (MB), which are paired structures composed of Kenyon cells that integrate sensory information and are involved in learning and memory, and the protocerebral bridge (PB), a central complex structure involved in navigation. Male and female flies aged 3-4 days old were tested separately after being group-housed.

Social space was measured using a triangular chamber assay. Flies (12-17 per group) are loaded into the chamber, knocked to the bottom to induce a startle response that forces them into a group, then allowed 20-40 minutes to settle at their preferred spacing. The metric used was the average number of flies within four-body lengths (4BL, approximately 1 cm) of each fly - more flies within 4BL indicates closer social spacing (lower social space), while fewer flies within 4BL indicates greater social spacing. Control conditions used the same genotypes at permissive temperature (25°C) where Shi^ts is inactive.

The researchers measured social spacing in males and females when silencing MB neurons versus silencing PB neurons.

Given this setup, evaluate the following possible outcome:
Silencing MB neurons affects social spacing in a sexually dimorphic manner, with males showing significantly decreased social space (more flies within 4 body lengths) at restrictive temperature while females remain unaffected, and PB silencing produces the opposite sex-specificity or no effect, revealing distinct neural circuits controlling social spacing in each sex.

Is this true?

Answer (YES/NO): NO